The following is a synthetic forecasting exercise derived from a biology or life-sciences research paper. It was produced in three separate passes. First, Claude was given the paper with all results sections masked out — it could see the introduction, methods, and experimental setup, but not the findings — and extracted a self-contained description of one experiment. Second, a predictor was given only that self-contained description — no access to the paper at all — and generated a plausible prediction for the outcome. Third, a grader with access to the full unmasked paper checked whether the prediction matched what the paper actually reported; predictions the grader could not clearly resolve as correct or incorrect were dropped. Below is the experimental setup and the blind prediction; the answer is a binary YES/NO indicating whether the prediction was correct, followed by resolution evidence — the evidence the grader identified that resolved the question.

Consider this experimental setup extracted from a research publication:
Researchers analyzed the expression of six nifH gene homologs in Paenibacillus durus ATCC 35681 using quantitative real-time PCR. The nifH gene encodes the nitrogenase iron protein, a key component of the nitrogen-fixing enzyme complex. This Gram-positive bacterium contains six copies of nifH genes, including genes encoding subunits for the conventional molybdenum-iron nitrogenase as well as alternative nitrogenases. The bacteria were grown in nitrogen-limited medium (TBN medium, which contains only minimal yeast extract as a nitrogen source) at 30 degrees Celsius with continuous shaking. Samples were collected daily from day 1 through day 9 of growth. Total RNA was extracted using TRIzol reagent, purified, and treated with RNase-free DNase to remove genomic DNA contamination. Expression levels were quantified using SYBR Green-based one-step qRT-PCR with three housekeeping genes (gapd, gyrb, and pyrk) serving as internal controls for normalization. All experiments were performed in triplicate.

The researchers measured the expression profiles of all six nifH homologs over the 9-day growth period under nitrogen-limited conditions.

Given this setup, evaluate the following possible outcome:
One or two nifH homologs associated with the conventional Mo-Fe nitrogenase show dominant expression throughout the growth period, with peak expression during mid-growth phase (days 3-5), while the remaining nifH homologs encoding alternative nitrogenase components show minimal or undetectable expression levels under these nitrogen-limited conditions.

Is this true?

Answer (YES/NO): NO